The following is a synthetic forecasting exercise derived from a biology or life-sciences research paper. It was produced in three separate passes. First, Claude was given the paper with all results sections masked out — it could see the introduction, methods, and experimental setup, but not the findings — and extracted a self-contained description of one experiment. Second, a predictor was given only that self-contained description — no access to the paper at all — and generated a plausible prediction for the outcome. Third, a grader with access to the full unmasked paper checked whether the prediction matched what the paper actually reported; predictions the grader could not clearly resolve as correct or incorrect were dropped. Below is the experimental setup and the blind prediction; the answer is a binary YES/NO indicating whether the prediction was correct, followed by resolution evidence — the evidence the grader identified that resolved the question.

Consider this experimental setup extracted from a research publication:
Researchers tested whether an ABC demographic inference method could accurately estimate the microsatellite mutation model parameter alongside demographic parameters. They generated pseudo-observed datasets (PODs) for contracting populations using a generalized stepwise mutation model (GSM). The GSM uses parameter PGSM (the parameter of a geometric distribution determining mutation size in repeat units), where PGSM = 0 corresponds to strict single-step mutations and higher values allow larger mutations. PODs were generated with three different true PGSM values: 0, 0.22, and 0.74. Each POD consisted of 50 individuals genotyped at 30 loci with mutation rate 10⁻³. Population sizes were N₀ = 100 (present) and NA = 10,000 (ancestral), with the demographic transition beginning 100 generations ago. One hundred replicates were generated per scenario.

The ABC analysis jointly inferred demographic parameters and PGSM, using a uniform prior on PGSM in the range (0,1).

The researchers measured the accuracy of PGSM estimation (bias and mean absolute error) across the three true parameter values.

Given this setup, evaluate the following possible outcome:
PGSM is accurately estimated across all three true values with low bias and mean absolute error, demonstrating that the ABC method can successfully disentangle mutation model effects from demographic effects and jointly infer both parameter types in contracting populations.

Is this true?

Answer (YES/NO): NO